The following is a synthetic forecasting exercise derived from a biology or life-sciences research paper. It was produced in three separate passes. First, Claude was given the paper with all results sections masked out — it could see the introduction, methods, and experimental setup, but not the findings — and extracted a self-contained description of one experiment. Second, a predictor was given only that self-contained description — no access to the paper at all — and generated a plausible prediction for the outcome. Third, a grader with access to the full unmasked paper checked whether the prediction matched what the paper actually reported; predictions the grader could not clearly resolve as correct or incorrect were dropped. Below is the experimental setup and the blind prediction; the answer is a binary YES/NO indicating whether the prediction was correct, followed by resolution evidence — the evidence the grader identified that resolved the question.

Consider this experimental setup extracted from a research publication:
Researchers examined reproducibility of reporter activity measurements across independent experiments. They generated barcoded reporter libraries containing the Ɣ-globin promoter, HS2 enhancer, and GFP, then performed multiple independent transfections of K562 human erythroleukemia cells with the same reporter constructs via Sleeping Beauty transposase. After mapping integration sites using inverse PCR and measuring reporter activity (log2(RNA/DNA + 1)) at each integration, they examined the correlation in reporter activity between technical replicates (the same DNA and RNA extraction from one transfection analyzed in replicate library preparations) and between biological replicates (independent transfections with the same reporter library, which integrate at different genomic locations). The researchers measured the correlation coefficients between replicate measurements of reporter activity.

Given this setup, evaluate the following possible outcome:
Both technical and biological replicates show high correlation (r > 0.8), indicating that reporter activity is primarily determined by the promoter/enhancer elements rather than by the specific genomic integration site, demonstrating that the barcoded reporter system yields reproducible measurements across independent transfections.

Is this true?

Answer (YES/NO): NO